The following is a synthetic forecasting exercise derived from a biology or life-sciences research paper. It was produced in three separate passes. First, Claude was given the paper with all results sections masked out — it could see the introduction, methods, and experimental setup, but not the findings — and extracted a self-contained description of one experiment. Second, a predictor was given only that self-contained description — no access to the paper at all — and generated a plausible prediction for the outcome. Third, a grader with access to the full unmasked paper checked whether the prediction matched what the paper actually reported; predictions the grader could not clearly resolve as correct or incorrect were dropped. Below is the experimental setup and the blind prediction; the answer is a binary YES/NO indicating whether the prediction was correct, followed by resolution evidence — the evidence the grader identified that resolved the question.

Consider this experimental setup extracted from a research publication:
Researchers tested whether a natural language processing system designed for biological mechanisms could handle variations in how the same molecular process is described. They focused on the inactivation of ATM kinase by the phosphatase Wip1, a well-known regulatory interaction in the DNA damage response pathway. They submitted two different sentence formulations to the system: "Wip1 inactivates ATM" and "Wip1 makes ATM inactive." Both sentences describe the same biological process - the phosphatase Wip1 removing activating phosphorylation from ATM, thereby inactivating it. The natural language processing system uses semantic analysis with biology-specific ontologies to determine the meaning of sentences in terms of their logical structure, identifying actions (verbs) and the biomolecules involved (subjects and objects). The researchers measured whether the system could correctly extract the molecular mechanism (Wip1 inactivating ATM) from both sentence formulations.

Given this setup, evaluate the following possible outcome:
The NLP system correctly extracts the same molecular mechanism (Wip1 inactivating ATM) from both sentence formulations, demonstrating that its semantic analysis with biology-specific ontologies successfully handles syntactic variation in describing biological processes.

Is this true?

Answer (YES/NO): NO